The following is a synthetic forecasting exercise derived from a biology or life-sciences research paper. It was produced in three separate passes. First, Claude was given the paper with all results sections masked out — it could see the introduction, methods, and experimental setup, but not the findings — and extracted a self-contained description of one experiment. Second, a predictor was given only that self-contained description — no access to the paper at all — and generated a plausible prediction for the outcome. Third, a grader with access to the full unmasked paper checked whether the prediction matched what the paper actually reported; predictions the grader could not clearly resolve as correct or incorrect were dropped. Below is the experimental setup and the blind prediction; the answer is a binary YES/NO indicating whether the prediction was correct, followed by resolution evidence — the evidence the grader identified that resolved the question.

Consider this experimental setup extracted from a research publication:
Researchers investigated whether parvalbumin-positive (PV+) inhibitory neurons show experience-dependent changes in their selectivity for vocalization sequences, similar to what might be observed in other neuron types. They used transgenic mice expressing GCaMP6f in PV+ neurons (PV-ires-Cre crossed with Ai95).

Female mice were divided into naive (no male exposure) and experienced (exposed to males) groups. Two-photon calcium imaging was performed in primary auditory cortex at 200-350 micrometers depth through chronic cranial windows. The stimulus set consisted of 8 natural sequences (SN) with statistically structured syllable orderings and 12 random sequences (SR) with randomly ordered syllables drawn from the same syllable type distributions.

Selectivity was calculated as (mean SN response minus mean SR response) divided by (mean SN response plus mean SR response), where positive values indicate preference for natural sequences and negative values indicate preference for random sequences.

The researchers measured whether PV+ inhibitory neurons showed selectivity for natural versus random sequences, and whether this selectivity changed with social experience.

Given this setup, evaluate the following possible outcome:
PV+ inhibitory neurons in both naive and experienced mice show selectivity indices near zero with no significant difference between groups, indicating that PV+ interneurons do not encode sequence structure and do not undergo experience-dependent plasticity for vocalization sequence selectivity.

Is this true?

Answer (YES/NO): YES